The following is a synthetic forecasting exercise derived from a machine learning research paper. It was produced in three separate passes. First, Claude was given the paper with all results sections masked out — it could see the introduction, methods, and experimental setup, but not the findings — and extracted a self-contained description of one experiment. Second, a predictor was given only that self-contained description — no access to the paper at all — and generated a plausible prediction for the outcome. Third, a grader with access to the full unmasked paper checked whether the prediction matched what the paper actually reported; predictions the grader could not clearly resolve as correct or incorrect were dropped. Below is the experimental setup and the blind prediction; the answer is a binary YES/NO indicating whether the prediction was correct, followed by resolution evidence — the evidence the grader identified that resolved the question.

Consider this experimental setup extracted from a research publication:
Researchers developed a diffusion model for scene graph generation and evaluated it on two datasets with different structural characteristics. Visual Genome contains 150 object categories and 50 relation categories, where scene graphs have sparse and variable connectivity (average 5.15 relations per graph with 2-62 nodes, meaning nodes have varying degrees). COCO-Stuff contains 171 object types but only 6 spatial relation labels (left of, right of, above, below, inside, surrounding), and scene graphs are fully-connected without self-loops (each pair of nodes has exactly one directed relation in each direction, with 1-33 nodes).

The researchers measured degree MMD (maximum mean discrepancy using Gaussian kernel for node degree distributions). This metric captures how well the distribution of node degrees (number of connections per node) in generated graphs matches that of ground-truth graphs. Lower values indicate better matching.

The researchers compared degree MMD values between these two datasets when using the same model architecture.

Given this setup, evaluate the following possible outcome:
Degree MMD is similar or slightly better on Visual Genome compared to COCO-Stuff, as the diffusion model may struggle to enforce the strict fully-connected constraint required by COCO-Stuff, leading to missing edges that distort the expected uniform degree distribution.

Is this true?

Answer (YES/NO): NO